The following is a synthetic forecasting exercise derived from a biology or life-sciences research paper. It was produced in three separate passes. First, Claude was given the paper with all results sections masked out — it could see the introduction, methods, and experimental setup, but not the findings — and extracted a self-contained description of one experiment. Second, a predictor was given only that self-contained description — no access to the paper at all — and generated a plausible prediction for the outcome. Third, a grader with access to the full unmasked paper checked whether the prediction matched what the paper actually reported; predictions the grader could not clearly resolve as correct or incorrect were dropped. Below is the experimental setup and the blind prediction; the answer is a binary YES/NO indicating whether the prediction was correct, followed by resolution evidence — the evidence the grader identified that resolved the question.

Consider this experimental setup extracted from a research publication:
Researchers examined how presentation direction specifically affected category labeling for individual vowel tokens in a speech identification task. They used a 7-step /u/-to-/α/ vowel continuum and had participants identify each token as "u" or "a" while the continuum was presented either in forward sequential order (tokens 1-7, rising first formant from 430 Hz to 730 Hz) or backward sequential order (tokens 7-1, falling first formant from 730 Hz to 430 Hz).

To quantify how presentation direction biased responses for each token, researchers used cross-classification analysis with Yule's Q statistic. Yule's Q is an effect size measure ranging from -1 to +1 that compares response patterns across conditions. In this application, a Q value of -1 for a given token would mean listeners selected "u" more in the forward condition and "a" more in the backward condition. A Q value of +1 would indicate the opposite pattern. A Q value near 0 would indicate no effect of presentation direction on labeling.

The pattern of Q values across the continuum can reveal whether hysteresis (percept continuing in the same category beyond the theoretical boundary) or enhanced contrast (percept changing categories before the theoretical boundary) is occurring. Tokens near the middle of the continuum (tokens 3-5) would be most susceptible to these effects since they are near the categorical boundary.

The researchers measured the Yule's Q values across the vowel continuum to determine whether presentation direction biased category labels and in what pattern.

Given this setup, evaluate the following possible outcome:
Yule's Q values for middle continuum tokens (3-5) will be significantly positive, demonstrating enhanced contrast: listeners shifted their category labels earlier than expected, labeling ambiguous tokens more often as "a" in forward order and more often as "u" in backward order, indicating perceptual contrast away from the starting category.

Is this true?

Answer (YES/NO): NO